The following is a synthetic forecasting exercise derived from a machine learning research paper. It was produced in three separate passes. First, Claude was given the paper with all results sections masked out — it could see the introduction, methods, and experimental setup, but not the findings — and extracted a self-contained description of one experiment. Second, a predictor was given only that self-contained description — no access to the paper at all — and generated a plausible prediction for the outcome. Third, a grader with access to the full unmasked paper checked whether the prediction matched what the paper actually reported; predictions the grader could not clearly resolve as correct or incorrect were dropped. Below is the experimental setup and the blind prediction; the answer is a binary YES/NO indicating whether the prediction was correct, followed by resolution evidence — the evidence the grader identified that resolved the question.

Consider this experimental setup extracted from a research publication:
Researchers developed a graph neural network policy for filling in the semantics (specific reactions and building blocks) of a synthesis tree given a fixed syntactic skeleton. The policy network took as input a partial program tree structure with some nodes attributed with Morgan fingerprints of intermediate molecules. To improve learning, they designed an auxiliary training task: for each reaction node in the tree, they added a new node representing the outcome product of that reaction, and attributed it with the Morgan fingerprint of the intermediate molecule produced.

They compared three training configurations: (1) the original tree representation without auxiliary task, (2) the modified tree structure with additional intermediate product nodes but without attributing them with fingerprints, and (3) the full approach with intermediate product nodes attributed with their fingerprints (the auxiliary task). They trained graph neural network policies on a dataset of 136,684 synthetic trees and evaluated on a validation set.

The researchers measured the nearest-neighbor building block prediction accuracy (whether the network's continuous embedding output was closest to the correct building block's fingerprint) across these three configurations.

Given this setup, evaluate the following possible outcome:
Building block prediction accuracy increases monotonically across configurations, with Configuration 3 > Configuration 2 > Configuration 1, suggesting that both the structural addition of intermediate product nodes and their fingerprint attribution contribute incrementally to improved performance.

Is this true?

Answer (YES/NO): NO